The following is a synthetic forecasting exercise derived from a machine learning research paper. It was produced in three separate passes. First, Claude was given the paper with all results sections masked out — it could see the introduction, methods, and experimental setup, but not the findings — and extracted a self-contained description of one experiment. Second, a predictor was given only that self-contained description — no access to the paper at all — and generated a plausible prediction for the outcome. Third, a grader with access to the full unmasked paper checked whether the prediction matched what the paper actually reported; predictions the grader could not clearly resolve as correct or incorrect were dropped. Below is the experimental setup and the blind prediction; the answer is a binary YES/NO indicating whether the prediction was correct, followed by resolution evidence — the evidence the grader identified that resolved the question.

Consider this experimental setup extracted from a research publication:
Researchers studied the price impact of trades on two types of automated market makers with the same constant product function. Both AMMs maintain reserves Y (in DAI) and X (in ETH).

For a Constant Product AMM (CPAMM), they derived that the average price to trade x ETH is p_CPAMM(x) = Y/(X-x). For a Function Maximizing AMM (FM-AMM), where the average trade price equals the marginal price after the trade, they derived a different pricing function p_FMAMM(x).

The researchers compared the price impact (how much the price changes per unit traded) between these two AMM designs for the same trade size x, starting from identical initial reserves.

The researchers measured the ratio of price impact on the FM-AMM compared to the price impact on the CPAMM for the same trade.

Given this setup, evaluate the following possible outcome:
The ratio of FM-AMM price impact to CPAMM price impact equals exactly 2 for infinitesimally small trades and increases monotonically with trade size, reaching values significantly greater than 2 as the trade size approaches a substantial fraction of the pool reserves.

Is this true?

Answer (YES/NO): NO